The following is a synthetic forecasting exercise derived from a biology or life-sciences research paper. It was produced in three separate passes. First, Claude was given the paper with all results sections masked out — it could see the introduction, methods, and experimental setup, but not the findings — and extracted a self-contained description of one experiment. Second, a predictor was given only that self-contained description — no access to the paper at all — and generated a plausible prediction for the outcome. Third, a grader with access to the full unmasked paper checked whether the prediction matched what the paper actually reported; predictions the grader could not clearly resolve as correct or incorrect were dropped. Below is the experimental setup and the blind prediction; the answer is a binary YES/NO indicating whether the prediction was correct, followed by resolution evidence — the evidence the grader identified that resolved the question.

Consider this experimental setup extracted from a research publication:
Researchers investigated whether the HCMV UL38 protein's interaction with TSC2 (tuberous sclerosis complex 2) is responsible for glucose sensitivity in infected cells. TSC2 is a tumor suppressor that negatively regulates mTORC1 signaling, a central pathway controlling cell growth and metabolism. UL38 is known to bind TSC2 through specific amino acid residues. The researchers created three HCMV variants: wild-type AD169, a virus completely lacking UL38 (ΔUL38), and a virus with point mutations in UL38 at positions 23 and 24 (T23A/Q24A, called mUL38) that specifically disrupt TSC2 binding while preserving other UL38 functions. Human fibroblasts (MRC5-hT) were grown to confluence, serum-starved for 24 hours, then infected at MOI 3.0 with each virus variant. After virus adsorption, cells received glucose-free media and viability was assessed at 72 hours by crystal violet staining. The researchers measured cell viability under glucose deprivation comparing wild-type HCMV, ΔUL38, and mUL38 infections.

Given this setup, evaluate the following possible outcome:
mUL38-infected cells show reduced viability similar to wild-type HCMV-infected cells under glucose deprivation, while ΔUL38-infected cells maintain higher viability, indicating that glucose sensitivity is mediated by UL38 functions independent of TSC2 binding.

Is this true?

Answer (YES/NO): NO